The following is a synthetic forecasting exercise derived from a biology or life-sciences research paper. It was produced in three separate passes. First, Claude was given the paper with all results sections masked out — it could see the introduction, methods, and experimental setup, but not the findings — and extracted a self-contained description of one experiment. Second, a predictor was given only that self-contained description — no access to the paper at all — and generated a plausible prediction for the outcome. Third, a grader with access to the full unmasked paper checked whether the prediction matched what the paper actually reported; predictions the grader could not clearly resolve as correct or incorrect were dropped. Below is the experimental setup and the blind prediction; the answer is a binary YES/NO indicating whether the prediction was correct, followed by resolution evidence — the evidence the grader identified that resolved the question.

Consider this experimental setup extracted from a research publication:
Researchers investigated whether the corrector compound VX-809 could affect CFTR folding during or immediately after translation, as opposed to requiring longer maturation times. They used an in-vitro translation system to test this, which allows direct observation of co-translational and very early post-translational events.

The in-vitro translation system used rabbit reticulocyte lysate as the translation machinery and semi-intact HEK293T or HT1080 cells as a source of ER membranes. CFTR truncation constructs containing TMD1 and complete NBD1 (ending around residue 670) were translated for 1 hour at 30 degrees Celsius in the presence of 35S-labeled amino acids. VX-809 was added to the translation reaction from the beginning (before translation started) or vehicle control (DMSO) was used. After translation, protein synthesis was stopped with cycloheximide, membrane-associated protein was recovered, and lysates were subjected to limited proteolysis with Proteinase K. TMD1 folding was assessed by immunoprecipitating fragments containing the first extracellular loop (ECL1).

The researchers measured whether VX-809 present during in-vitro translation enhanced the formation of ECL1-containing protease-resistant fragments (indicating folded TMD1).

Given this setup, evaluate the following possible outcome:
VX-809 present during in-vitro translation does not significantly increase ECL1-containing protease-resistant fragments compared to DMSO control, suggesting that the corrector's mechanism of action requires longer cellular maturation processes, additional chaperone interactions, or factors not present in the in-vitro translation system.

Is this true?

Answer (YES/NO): NO